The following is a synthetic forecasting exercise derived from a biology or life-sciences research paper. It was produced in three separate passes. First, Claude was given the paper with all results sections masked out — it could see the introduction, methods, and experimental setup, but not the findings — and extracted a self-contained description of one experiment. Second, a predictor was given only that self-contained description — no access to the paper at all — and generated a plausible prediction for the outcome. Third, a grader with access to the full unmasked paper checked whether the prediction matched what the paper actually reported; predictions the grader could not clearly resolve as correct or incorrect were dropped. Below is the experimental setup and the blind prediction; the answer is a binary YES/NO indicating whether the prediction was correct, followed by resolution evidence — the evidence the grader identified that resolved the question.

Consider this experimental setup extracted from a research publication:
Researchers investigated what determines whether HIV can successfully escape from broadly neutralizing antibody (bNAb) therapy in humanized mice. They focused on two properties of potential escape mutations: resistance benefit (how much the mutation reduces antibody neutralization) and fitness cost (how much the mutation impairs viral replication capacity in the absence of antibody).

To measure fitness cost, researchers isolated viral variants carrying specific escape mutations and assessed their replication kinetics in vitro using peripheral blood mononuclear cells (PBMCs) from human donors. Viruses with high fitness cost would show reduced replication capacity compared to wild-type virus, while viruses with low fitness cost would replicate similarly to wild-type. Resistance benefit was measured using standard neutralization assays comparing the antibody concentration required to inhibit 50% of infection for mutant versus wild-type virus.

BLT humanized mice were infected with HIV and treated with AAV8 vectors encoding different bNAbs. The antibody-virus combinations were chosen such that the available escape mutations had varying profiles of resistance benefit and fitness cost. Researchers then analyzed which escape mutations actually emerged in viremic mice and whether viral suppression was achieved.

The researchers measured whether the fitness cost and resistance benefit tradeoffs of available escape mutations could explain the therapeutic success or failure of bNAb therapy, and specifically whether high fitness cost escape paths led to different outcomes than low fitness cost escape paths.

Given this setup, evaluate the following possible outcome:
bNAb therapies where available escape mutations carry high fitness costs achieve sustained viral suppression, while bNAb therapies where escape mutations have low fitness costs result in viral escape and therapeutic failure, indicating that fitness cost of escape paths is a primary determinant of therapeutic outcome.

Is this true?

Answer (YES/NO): YES